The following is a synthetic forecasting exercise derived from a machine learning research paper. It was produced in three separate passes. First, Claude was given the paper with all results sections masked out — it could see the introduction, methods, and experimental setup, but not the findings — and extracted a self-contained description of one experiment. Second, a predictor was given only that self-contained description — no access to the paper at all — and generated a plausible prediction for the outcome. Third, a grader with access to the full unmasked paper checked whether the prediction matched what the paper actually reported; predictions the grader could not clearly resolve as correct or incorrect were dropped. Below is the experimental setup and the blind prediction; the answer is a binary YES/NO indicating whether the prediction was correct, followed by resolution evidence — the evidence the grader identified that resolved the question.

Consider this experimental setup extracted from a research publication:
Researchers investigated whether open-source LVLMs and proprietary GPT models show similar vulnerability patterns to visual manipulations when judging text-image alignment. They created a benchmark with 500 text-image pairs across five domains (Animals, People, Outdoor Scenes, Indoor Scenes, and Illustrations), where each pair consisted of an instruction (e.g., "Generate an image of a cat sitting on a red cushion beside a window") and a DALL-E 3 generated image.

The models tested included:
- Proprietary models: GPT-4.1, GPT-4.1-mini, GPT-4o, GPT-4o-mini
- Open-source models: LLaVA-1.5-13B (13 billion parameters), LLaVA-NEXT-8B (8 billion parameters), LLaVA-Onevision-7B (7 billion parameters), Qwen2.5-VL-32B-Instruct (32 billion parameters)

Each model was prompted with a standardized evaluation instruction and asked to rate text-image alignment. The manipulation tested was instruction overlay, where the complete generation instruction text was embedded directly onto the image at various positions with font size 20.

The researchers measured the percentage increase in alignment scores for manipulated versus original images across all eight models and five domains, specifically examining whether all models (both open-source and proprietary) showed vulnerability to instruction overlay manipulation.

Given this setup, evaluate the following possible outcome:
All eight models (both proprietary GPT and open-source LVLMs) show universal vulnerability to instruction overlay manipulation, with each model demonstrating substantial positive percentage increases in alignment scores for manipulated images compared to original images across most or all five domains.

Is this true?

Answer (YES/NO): YES